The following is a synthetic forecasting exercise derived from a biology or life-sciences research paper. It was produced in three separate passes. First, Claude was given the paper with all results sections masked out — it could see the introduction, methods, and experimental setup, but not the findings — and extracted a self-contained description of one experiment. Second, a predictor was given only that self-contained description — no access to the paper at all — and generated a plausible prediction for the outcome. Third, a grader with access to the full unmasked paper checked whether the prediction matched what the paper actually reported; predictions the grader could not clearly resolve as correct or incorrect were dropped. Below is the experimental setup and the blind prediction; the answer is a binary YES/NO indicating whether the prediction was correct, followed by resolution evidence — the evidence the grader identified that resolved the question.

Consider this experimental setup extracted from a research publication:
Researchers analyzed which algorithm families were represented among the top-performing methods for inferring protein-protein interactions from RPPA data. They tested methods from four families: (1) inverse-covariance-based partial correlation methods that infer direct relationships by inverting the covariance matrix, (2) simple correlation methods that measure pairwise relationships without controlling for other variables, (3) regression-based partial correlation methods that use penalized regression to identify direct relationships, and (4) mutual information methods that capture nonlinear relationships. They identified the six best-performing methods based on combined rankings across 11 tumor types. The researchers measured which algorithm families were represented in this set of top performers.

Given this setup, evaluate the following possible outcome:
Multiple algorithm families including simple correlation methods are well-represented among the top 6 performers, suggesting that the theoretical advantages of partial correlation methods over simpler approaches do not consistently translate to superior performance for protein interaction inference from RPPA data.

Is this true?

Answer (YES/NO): YES